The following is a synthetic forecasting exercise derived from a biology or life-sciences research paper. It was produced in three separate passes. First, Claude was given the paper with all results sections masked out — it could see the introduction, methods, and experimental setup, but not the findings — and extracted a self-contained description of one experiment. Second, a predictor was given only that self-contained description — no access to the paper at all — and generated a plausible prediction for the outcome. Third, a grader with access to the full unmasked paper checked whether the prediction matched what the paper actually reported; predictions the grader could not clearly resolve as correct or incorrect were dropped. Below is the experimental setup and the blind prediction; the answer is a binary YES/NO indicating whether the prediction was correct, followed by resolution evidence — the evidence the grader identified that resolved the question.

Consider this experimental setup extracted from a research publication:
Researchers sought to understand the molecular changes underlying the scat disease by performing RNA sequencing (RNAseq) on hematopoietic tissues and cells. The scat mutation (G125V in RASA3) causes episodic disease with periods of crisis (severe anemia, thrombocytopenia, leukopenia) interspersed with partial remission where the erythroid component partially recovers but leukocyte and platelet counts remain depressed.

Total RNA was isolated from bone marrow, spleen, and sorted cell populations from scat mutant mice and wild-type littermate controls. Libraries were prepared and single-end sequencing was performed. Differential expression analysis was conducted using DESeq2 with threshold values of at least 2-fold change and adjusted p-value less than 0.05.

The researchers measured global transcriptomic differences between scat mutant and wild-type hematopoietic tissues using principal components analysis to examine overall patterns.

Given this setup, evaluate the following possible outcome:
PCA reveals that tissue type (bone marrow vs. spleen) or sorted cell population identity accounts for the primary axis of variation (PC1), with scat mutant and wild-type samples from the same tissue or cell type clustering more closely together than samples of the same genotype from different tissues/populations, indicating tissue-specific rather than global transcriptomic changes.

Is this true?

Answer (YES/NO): NO